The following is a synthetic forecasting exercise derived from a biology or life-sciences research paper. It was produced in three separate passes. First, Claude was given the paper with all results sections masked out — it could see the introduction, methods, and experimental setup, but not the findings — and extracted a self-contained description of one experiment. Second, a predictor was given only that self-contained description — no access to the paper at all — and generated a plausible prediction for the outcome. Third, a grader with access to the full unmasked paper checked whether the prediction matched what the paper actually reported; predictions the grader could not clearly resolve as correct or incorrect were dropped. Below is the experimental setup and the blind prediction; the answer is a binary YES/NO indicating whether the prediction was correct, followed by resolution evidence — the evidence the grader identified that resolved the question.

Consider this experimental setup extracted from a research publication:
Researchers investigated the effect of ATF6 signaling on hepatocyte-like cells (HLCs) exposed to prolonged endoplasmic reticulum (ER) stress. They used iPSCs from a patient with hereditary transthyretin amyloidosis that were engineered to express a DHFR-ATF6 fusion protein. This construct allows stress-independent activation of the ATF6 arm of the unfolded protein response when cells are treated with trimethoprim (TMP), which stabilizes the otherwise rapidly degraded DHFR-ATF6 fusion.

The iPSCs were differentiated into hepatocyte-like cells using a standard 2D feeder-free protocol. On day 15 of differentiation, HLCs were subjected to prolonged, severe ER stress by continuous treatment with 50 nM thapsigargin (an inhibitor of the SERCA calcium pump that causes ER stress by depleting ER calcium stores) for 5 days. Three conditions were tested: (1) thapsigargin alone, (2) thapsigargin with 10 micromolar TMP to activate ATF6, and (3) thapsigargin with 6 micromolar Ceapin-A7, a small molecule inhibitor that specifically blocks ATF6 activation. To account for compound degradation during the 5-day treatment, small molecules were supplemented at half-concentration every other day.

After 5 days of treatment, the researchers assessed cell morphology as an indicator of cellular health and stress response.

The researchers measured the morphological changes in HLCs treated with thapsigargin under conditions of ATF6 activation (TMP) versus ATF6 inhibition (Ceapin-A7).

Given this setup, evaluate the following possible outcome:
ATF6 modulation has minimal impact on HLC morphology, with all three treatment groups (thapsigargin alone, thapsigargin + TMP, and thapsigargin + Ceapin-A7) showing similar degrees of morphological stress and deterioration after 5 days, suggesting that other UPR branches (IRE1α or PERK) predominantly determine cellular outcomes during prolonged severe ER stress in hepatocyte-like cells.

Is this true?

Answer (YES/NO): NO